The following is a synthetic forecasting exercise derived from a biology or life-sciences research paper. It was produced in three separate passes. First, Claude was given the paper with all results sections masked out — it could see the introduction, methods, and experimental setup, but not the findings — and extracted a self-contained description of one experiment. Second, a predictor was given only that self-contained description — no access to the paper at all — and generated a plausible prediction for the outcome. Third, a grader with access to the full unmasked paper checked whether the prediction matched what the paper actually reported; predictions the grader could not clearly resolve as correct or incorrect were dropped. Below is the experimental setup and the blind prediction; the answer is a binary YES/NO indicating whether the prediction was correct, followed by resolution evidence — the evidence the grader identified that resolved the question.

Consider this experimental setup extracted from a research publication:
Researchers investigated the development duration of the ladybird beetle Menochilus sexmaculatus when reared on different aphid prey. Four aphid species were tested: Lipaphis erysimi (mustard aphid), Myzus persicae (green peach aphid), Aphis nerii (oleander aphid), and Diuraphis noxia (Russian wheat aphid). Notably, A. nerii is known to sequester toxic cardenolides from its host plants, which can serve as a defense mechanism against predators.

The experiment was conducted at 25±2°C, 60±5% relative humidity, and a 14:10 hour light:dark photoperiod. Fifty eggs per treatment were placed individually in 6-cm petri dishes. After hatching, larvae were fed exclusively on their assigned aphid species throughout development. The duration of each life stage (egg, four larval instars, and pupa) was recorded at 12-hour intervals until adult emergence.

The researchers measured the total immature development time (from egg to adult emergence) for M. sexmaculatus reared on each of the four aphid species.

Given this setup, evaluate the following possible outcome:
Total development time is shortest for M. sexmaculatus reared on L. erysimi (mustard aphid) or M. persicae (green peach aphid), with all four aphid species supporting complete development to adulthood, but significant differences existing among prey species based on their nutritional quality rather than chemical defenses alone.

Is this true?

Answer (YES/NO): NO